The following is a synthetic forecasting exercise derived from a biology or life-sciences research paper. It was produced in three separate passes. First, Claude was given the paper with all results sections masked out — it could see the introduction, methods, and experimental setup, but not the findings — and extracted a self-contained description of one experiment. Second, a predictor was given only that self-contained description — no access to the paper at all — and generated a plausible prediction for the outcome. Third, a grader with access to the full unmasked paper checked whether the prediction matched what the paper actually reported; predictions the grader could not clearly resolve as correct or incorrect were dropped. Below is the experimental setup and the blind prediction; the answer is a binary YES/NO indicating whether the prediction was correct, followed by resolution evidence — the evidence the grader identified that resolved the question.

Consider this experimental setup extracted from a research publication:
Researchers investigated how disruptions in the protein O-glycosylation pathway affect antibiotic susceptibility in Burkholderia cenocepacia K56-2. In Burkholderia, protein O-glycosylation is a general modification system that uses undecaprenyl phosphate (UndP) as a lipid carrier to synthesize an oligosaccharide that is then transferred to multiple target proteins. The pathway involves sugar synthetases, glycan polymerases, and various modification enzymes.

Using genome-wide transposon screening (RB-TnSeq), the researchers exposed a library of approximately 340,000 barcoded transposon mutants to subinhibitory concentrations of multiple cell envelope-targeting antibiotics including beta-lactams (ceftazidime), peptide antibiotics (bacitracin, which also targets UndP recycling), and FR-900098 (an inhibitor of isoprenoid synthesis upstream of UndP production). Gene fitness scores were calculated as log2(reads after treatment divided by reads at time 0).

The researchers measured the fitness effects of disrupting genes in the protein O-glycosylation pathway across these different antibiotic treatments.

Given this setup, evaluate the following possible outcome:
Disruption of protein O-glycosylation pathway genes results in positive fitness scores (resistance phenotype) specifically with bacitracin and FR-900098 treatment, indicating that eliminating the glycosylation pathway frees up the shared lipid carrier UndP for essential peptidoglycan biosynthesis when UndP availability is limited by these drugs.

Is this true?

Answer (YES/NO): NO